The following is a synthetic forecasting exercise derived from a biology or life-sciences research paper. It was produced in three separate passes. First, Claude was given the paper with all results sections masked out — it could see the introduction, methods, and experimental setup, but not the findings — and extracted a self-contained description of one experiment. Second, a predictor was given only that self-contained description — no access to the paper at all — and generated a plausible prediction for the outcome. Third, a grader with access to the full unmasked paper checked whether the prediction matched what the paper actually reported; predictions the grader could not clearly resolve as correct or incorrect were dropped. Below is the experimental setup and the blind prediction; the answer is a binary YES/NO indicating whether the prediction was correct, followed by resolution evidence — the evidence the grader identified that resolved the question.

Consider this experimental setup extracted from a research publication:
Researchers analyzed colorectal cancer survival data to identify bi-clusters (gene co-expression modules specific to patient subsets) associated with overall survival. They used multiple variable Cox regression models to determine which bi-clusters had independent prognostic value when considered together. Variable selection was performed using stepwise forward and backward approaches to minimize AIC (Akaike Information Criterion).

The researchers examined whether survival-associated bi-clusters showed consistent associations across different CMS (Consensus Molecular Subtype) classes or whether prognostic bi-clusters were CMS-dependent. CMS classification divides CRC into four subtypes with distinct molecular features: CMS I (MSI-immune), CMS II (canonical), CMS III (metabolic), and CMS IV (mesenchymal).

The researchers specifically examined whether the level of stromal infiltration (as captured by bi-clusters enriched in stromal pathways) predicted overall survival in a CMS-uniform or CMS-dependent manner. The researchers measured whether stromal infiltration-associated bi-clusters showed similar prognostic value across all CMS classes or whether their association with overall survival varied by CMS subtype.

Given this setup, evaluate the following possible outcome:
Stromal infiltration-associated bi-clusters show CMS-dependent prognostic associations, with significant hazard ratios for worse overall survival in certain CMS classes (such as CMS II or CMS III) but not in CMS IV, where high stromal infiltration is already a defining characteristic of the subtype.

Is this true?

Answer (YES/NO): NO